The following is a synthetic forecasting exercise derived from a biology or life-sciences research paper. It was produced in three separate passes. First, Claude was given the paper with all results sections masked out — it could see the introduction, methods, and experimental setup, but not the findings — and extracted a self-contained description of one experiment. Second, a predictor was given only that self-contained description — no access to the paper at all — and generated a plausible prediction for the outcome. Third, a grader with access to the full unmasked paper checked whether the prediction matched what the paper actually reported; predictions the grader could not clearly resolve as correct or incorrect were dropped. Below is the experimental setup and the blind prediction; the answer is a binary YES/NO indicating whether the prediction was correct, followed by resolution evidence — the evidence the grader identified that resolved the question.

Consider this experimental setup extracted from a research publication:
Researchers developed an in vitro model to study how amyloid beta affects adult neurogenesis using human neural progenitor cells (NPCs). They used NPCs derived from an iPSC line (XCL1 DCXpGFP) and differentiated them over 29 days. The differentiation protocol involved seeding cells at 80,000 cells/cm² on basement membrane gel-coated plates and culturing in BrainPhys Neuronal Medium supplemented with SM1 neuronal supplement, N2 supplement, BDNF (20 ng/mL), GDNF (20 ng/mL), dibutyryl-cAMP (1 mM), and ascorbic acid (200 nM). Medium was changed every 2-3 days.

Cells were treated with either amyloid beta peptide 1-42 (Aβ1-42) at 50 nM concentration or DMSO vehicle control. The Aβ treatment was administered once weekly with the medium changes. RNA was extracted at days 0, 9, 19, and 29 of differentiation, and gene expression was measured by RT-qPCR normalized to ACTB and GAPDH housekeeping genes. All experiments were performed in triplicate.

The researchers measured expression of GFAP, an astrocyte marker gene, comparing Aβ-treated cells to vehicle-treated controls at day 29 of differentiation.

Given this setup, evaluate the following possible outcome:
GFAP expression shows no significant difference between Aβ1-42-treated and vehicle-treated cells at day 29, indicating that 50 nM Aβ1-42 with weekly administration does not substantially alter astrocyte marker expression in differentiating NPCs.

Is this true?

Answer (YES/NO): YES